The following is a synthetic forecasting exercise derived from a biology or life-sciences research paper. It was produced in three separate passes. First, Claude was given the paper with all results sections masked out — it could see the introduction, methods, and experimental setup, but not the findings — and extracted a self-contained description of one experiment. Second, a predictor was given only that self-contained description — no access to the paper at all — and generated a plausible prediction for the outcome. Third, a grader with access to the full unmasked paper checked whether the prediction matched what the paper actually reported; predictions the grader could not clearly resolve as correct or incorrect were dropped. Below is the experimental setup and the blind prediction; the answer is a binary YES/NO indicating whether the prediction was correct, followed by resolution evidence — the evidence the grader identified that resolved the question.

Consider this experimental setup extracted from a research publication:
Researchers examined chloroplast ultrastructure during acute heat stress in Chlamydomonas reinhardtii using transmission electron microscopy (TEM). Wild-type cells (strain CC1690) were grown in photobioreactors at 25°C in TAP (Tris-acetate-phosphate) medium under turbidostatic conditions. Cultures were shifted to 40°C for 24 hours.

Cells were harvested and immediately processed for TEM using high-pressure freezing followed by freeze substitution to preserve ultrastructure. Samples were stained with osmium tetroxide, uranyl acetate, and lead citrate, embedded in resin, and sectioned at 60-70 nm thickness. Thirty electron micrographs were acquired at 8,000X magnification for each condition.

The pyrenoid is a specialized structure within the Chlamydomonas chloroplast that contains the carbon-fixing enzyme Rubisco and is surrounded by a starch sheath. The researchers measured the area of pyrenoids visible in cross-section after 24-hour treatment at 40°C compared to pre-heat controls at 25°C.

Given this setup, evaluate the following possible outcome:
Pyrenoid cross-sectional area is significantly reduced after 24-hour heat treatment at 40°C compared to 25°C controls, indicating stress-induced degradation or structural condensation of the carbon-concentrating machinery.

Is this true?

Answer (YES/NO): NO